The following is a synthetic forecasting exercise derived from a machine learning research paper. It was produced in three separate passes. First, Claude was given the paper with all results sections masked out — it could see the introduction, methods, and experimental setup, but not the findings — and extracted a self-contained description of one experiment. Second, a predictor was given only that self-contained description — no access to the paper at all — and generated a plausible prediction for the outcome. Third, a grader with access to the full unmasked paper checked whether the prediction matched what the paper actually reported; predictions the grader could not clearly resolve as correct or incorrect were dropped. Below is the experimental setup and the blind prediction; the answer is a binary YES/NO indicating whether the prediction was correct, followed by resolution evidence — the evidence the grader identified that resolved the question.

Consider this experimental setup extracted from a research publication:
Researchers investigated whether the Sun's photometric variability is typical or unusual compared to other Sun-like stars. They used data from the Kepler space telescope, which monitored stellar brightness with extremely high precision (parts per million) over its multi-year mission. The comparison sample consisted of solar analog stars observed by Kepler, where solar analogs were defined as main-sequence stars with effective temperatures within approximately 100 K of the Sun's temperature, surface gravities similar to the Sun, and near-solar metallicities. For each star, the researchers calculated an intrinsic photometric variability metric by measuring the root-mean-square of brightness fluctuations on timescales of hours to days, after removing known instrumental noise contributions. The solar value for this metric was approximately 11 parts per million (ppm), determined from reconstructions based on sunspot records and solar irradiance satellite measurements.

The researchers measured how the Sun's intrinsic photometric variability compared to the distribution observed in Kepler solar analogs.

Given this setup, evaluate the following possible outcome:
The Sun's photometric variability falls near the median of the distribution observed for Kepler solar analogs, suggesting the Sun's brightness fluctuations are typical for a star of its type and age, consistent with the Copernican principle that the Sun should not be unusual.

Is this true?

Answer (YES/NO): NO